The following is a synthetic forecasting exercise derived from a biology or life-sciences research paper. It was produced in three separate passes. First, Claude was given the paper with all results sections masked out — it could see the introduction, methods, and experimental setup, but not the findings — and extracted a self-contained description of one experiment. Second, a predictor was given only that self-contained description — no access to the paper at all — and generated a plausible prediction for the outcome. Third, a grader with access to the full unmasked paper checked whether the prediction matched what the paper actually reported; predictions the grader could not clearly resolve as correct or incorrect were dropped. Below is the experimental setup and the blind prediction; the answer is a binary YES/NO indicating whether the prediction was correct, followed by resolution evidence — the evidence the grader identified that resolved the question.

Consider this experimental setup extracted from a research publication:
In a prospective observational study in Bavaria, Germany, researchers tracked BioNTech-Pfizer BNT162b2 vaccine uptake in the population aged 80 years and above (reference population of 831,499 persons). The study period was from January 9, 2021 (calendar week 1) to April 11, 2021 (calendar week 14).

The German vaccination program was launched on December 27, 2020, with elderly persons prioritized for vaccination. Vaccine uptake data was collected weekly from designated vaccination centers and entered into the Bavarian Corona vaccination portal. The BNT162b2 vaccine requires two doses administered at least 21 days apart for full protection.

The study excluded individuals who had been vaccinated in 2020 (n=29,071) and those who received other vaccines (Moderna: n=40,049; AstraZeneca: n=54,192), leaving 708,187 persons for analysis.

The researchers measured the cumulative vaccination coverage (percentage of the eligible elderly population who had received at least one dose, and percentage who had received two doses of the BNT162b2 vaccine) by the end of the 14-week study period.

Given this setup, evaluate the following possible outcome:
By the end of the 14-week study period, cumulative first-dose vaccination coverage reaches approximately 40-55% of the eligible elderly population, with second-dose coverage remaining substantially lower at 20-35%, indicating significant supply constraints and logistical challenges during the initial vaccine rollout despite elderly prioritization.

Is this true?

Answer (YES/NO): NO